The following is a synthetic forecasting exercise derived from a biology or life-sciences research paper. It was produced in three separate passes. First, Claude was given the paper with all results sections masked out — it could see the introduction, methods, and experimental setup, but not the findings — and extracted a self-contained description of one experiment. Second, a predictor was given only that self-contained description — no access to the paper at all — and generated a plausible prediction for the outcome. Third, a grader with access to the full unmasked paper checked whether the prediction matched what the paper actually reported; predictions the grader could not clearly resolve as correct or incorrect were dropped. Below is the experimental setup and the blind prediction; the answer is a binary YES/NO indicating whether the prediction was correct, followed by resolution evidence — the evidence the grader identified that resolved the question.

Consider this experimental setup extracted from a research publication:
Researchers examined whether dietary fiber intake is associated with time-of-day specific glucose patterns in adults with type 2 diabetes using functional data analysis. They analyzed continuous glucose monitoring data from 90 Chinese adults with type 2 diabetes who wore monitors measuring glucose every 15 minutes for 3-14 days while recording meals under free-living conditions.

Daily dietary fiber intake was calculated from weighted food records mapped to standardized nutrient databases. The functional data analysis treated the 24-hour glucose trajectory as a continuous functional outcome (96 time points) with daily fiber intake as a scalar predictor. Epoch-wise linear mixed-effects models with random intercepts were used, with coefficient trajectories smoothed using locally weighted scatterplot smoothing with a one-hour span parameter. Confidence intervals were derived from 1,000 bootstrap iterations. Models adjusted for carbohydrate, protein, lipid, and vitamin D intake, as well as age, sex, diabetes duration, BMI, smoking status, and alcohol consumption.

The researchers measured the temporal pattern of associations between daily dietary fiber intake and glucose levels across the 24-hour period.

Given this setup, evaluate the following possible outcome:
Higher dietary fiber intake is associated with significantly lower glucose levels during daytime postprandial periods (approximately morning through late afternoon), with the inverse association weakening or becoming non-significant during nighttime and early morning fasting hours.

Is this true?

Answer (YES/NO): NO